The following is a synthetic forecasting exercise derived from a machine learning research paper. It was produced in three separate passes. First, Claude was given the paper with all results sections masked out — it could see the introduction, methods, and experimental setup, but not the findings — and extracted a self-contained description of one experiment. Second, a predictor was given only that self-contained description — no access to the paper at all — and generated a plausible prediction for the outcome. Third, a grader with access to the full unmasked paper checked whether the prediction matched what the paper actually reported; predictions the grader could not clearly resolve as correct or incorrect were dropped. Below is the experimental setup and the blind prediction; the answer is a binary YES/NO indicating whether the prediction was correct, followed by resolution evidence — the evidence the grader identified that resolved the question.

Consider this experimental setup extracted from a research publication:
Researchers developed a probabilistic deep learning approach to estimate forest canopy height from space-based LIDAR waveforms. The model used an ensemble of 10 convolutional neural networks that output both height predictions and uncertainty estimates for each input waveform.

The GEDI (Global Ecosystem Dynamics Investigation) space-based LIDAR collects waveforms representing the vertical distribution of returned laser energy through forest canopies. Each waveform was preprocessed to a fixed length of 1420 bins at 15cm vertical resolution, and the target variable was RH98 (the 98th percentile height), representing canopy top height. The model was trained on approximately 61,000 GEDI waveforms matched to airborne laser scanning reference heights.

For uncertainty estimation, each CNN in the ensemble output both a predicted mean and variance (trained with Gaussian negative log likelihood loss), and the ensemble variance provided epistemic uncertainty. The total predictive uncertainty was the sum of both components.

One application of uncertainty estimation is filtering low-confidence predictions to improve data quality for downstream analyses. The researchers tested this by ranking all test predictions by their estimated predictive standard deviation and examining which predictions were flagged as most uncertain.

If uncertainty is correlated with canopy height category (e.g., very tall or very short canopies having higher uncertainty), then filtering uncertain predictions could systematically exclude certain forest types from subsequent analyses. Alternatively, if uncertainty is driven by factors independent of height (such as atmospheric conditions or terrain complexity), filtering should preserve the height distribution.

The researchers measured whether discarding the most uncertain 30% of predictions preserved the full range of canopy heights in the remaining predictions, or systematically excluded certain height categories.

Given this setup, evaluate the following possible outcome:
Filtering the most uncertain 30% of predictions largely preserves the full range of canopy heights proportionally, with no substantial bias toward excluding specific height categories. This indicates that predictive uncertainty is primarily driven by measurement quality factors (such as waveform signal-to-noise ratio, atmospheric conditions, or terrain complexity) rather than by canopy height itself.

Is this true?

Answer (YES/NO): NO